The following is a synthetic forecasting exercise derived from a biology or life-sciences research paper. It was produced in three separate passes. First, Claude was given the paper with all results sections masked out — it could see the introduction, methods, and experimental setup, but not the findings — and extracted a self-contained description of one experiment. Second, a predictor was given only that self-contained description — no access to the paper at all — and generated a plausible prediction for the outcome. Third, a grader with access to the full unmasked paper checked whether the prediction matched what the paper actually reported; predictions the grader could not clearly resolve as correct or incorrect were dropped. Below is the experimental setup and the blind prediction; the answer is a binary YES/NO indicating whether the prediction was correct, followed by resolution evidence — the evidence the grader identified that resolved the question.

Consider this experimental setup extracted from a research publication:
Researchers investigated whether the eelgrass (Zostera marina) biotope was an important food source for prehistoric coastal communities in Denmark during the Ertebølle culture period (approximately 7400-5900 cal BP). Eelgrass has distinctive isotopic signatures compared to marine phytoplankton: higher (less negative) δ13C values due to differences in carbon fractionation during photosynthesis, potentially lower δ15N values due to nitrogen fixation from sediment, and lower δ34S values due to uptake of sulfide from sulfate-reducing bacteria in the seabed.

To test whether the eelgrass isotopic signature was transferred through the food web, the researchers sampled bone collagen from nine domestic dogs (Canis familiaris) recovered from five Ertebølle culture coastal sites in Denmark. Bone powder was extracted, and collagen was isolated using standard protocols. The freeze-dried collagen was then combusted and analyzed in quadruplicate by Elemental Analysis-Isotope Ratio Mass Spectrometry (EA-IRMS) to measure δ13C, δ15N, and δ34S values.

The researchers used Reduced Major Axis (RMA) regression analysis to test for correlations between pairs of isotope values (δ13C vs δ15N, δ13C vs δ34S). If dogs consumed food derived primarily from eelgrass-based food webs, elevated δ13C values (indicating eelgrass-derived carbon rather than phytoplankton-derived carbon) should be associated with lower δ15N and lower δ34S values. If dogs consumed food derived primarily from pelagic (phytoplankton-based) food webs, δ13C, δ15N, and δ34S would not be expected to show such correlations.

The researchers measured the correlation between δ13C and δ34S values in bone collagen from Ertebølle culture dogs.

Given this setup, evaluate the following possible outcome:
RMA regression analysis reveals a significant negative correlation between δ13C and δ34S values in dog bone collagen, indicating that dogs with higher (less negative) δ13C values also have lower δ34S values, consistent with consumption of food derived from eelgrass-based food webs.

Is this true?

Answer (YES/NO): YES